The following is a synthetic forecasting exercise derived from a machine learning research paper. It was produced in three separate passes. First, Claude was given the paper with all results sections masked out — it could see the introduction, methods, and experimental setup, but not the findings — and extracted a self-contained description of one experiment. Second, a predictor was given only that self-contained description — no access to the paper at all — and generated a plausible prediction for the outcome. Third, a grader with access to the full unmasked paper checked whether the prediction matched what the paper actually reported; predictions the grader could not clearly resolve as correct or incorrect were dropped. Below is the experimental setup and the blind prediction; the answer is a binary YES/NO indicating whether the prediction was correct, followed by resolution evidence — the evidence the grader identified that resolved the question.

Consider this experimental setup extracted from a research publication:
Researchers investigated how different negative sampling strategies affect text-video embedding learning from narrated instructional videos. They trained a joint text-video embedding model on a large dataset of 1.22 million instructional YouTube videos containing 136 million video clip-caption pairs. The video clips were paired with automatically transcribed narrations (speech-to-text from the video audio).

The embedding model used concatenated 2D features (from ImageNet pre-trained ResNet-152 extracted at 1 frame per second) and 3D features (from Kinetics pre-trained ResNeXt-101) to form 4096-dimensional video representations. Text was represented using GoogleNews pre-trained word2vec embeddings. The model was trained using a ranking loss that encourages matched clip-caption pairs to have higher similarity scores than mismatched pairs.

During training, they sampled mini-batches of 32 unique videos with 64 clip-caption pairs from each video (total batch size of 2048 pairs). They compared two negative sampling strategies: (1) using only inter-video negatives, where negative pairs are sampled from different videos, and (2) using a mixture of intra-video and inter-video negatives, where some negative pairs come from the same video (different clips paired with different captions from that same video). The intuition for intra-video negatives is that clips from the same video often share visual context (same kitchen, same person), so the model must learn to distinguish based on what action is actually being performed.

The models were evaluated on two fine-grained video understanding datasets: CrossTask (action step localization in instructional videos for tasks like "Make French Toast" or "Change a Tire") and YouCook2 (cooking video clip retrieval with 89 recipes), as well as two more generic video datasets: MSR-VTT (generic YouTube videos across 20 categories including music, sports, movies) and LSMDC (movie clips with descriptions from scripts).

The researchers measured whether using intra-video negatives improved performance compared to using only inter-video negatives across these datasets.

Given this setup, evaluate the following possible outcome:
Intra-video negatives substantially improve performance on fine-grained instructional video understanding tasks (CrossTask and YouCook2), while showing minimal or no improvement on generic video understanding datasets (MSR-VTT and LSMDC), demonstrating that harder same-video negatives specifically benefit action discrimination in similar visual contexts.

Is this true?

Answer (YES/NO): YES